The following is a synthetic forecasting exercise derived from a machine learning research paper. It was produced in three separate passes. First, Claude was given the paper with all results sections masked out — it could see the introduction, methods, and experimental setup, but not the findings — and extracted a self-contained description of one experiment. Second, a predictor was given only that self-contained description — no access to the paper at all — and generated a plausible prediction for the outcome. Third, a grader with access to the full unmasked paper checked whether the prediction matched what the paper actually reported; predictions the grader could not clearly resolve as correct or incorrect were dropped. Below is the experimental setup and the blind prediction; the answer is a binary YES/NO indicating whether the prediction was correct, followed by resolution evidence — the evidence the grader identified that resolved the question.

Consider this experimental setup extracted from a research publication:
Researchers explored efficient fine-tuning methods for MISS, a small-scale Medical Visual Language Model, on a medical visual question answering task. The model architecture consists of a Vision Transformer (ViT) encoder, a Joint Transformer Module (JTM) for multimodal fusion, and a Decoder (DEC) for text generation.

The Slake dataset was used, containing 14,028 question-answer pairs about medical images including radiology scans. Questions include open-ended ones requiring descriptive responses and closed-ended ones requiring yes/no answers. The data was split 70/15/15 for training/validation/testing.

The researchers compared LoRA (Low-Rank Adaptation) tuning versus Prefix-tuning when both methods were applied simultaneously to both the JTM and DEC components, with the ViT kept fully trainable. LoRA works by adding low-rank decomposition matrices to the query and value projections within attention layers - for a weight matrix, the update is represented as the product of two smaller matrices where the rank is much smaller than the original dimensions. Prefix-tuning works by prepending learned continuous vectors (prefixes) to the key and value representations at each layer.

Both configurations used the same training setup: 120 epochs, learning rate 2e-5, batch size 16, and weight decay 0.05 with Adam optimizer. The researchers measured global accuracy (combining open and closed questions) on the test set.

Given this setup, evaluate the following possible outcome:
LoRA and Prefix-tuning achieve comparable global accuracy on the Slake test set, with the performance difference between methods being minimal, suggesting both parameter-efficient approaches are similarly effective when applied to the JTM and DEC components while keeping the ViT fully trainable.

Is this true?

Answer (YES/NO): NO